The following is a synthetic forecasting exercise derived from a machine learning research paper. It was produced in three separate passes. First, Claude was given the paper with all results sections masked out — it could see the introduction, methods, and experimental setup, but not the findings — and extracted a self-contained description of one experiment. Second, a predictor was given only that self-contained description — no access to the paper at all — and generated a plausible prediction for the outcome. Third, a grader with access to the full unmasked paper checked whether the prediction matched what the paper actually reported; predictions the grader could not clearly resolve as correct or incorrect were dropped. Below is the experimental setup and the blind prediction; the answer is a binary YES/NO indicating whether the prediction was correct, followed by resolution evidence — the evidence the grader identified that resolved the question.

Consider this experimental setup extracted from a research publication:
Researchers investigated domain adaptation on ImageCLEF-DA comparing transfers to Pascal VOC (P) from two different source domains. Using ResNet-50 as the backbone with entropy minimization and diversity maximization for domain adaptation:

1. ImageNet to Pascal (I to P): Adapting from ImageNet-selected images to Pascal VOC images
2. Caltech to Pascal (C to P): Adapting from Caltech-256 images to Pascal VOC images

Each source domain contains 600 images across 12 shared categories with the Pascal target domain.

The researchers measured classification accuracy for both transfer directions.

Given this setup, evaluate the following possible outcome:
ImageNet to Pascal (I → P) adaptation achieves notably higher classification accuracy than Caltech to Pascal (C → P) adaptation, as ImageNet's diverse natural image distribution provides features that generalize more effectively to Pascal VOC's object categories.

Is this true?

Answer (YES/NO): NO